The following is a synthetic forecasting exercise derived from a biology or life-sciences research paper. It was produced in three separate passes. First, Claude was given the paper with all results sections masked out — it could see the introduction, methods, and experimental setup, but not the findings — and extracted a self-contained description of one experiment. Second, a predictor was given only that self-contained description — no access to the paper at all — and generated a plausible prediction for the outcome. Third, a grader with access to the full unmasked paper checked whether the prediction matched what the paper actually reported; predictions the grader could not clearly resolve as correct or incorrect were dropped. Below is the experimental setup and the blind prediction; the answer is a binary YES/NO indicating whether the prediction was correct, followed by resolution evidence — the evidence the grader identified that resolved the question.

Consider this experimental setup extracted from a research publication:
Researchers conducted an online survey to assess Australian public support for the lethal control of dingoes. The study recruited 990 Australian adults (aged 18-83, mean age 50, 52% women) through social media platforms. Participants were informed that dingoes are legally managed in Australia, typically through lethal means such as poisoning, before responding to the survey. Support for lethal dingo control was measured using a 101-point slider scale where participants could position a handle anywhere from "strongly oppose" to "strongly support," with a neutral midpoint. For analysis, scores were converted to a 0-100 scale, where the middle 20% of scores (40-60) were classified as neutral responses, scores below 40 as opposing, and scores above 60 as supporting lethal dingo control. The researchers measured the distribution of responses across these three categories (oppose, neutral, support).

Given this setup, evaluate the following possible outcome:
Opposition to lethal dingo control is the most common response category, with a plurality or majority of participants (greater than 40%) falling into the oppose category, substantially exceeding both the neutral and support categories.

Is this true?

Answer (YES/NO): YES